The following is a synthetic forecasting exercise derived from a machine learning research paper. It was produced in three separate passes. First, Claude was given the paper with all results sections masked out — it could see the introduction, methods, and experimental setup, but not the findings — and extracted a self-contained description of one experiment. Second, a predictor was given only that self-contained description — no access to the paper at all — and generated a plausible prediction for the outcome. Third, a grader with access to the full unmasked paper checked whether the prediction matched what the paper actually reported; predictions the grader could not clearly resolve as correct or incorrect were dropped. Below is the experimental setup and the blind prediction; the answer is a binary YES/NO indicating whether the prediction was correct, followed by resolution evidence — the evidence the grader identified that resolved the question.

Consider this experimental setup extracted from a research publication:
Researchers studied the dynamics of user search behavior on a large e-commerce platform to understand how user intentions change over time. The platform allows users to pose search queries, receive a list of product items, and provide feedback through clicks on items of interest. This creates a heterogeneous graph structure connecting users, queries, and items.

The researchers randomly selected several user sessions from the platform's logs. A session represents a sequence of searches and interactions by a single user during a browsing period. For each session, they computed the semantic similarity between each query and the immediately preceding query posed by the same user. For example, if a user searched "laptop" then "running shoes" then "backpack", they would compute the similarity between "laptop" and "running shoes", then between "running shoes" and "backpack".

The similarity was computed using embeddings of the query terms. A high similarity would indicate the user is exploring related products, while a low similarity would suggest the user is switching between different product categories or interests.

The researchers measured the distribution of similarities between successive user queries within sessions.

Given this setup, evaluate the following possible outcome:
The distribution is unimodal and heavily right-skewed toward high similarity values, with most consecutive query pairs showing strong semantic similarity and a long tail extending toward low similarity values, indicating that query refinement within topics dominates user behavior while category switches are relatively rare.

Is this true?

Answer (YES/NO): NO